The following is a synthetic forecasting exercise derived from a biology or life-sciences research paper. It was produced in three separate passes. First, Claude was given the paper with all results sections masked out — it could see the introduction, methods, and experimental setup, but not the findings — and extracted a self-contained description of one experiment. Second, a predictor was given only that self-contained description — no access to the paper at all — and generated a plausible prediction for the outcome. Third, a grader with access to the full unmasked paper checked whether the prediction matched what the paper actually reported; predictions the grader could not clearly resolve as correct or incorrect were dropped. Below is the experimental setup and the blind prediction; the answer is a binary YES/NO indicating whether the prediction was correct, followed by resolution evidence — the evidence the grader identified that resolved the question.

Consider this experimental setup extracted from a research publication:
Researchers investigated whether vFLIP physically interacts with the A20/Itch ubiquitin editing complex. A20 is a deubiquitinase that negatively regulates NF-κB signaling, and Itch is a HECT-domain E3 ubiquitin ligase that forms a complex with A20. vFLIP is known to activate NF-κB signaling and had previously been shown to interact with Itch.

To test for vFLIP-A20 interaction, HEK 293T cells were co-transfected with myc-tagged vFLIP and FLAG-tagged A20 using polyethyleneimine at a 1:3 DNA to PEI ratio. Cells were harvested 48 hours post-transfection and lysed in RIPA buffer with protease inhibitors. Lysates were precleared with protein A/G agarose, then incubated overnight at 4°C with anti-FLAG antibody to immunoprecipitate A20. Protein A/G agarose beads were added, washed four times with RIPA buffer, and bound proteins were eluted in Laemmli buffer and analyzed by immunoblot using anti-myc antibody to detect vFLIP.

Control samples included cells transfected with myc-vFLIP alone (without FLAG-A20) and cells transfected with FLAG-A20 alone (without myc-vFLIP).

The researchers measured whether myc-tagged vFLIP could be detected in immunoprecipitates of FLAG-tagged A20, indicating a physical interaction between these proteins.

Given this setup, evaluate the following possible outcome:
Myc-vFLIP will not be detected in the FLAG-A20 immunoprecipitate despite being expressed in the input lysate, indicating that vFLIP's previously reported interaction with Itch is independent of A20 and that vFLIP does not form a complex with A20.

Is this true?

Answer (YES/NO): NO